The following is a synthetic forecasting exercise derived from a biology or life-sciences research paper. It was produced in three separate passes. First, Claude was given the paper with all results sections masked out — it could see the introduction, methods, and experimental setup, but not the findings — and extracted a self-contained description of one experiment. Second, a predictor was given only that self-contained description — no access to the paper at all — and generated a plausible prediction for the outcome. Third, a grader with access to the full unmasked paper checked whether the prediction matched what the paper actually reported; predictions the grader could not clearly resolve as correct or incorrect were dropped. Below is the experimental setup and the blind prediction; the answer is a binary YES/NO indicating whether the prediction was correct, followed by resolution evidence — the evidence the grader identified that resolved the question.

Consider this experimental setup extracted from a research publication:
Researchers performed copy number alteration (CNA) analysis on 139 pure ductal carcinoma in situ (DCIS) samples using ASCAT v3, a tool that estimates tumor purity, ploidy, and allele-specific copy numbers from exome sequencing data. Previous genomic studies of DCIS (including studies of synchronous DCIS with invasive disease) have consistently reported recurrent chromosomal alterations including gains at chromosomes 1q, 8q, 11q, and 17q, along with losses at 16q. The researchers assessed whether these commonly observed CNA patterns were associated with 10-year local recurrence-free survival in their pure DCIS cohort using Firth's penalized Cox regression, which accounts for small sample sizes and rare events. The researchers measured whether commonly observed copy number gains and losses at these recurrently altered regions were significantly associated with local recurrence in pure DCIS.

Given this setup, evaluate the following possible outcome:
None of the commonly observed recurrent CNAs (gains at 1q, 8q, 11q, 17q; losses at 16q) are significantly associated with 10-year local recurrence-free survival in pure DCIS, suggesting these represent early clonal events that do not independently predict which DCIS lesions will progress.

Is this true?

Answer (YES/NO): NO